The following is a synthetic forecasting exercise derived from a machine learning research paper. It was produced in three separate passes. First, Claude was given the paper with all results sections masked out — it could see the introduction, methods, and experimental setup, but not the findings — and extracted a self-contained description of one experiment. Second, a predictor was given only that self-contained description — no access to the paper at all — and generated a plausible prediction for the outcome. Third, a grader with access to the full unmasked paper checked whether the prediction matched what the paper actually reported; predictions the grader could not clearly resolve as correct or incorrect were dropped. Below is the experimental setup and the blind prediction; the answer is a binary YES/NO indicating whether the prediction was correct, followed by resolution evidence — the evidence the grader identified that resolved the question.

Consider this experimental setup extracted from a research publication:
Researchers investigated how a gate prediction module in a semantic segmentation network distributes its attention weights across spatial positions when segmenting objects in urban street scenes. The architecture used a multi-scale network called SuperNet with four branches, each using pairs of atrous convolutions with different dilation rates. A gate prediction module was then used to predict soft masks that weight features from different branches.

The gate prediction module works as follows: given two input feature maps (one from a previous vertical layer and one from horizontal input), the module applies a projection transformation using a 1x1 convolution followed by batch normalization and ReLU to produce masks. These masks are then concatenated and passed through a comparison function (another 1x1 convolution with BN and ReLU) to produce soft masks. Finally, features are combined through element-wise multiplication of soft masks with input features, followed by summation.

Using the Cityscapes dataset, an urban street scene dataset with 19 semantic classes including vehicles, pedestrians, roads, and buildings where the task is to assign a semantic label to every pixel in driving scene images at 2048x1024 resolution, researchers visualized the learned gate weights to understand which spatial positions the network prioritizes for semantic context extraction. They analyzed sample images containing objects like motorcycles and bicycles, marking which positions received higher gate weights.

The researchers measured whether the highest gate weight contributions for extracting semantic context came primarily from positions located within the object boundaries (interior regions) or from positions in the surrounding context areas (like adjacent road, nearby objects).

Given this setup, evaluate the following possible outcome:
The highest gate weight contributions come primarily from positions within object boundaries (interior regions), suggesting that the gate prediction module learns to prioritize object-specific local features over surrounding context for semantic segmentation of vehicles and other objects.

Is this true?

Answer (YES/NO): YES